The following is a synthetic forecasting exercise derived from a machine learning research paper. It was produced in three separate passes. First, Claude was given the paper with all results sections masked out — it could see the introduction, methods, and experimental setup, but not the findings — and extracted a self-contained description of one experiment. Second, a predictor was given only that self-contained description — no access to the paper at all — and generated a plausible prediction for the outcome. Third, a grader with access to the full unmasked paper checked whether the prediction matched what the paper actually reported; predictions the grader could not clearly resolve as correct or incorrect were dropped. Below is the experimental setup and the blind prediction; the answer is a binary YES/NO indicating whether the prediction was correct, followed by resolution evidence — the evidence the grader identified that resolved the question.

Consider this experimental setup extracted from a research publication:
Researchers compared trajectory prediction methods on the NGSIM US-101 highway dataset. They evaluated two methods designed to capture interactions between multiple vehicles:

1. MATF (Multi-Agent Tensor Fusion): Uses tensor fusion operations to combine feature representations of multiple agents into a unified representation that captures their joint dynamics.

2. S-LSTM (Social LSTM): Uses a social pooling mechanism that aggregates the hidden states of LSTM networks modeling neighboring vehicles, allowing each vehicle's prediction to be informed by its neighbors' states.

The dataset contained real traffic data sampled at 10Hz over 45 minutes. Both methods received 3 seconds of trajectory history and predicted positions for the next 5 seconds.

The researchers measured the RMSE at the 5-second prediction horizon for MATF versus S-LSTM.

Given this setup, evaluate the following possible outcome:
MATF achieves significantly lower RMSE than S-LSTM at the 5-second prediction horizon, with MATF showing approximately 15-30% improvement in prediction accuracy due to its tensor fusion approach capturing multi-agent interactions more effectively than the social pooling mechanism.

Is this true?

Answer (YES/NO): NO